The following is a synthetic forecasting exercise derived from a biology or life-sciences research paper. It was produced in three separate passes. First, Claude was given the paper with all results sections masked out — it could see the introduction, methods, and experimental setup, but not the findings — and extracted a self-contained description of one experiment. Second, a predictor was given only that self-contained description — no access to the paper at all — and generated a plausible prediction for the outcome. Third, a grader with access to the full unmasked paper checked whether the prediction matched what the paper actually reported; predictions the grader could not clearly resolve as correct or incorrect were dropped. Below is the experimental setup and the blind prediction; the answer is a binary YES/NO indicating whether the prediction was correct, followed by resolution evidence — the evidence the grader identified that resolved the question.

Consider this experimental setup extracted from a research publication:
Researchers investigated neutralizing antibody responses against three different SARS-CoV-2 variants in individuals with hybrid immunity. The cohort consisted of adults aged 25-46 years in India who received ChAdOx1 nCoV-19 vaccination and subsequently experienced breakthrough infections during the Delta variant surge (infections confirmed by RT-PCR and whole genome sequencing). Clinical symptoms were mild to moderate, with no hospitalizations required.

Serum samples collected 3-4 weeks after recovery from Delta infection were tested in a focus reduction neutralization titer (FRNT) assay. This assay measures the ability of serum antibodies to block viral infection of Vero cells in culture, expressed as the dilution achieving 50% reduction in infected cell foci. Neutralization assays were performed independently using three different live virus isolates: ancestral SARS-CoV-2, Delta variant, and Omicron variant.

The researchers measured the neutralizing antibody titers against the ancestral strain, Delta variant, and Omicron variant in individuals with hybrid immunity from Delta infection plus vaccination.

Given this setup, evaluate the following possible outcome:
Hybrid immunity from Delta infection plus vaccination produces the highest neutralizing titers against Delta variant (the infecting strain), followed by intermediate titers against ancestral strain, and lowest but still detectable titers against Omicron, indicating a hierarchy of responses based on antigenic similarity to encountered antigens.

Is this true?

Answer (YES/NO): NO